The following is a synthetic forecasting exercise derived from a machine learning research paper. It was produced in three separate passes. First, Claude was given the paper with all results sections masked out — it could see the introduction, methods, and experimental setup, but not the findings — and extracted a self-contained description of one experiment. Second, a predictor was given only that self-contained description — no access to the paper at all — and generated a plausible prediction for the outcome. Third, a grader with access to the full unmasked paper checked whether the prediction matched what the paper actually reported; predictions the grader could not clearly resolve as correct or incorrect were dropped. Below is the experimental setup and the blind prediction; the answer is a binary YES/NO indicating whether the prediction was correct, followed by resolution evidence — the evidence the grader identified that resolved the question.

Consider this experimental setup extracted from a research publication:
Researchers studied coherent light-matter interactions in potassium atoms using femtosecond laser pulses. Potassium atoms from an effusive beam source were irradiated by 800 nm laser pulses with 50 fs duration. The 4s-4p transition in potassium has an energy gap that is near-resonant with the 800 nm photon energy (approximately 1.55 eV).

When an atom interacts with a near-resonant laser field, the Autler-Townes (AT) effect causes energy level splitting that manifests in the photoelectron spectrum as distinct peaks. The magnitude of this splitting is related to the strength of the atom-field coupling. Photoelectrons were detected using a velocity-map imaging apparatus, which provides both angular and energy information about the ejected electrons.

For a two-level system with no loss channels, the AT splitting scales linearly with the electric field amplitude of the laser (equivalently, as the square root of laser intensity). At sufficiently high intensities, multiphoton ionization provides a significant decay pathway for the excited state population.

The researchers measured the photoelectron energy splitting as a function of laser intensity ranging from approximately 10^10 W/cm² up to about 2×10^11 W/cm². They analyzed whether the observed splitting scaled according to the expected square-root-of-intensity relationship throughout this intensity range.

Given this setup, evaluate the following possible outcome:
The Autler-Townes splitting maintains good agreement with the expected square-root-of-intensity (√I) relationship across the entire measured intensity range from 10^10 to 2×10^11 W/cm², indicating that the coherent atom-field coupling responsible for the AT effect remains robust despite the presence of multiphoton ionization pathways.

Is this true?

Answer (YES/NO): NO